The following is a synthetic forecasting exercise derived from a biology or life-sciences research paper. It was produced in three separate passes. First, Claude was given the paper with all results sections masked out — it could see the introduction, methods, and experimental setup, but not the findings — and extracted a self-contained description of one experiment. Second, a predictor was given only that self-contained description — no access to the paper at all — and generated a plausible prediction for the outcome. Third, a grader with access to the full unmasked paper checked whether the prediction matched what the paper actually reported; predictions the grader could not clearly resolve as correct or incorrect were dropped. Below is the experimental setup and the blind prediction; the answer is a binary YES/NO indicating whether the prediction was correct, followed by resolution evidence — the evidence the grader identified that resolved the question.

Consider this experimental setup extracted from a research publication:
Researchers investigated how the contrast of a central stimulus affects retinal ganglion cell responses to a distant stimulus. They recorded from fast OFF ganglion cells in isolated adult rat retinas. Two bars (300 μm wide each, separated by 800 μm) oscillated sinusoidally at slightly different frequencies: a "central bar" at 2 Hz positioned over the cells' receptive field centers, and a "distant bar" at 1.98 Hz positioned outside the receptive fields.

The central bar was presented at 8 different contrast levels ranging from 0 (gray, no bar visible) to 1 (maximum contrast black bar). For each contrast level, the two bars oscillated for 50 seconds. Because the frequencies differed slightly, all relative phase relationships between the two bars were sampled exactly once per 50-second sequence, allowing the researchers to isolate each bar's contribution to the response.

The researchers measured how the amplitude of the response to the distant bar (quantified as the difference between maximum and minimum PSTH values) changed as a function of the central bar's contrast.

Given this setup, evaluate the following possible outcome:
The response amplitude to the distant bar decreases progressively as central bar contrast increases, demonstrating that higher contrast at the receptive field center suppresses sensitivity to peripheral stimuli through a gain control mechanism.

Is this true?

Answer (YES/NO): YES